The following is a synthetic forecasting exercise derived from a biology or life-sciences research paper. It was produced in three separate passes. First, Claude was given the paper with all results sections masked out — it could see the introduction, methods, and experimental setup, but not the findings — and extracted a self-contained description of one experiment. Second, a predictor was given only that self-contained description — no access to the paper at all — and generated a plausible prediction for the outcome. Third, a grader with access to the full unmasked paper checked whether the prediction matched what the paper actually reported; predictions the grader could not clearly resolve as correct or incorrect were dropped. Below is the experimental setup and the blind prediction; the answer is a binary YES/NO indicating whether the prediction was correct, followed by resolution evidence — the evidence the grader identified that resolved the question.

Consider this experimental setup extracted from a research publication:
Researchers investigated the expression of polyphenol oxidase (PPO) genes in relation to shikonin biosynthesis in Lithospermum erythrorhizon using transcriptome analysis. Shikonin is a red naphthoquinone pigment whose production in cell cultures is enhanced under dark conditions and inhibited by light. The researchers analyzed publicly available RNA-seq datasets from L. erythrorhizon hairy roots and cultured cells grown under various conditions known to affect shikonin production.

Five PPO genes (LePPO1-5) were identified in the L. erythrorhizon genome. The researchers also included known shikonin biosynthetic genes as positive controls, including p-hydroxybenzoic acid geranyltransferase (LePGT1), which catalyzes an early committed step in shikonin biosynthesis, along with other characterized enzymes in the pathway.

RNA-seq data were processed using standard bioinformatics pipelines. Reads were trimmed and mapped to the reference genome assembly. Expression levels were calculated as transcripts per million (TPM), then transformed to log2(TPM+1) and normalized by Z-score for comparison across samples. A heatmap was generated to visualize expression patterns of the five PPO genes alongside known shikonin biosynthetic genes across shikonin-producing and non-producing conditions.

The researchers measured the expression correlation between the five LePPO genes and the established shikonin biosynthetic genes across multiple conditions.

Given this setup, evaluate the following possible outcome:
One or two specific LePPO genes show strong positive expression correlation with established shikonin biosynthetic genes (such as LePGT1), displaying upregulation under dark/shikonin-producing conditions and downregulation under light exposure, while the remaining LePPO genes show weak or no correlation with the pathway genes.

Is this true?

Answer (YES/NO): YES